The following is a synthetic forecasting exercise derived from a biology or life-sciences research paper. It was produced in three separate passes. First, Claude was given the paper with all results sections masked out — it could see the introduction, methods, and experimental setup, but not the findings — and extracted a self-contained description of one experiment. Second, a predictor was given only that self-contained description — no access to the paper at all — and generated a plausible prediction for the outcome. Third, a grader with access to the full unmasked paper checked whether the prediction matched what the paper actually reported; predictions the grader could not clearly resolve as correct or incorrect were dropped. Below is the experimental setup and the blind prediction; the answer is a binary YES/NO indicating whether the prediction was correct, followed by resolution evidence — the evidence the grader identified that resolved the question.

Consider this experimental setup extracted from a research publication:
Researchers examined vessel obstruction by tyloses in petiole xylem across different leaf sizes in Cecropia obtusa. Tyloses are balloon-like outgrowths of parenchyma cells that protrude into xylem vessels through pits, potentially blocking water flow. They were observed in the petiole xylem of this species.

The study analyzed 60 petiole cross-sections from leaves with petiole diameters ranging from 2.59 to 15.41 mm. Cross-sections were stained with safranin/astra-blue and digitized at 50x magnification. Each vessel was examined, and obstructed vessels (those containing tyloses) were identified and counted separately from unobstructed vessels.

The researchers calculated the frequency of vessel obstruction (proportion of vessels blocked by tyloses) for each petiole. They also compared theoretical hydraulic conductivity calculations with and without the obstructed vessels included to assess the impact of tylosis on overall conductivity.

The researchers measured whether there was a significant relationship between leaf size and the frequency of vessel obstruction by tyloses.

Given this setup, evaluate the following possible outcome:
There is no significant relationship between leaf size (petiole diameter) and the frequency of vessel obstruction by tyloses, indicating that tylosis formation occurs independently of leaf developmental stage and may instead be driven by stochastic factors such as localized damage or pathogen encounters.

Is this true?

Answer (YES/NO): YES